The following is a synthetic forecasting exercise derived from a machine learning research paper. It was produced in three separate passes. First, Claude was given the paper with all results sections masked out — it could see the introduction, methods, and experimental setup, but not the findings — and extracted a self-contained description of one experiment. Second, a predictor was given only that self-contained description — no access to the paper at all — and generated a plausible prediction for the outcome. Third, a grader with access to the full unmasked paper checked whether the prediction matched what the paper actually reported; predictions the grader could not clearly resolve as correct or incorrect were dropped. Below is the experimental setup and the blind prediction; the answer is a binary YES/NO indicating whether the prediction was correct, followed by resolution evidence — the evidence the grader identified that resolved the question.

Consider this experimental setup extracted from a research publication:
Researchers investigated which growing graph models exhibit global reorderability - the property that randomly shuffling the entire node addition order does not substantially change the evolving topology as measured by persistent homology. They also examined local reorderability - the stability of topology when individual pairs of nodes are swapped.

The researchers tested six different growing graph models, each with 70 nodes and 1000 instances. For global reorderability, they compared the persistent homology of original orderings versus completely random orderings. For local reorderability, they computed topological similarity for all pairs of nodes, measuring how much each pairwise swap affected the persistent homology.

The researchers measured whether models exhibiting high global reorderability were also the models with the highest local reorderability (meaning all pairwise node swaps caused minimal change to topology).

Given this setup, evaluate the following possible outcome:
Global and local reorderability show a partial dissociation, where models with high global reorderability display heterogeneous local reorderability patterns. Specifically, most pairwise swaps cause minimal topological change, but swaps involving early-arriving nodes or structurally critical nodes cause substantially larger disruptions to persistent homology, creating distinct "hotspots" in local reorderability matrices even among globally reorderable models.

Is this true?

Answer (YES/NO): NO